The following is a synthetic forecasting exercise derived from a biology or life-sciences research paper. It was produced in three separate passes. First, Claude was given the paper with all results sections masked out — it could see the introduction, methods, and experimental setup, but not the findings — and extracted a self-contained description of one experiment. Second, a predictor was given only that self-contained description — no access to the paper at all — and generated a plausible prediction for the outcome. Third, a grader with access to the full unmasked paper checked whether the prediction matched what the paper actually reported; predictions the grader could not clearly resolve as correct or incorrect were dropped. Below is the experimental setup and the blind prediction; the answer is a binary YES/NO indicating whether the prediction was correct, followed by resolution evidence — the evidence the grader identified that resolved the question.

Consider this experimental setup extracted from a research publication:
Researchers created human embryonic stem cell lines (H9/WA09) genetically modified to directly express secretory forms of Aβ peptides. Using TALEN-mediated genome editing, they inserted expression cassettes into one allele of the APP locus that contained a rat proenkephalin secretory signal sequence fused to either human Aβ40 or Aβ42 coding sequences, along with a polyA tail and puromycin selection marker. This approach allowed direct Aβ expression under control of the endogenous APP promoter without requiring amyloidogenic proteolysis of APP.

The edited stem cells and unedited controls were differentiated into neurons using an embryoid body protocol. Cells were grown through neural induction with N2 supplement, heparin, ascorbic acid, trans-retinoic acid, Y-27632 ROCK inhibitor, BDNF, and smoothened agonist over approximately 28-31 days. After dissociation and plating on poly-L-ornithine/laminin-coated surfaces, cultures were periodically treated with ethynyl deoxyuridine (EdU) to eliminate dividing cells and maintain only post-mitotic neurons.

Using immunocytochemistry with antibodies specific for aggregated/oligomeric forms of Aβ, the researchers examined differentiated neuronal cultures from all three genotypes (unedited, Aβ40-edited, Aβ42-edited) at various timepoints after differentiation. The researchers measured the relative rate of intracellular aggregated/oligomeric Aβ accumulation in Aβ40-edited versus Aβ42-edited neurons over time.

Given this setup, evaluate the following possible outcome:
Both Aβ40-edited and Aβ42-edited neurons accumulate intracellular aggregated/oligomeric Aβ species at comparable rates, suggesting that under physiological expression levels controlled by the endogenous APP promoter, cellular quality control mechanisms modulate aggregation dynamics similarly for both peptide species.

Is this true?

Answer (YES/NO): NO